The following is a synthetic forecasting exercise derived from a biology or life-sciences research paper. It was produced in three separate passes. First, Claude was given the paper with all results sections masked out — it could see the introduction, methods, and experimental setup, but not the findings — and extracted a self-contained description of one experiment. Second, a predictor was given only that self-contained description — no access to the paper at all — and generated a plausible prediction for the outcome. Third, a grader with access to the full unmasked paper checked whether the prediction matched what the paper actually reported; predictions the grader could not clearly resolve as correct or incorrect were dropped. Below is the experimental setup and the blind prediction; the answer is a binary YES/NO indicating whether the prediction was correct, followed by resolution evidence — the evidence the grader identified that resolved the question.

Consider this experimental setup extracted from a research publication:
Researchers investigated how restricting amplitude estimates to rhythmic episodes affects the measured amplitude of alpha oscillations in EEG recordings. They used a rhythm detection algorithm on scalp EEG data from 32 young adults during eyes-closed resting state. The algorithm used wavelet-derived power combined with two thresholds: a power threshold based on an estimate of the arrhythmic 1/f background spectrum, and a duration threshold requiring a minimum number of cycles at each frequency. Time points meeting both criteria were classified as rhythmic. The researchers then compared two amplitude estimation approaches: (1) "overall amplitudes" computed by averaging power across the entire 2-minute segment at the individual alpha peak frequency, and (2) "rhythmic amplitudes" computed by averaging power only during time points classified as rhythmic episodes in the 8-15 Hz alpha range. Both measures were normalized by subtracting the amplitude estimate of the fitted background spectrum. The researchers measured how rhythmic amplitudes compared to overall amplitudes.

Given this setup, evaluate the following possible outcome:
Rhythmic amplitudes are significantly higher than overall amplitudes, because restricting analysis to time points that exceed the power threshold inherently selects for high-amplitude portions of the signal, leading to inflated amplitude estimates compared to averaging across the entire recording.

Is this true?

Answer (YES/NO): NO